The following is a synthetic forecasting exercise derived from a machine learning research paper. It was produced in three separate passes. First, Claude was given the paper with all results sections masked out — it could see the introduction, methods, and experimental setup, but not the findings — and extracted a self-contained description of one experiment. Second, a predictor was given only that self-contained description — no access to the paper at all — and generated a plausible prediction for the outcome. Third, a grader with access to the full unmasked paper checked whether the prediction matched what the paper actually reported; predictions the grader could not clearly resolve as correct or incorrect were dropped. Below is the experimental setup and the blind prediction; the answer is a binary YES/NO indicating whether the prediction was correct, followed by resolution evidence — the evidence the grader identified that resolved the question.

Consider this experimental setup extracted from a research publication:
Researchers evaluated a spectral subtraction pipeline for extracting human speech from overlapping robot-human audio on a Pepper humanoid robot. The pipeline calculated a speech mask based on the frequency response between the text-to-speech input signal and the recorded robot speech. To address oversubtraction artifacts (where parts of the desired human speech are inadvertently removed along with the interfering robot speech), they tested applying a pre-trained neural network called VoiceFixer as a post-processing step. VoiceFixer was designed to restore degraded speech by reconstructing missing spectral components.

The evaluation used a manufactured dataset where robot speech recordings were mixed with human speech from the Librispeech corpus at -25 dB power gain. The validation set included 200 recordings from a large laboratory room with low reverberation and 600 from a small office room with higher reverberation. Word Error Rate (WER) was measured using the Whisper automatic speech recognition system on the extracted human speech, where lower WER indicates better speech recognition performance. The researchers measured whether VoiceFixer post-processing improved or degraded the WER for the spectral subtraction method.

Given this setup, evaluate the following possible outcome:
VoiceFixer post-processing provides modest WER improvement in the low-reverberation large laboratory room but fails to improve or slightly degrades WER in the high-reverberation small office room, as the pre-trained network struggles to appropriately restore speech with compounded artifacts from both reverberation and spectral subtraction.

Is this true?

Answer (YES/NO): NO